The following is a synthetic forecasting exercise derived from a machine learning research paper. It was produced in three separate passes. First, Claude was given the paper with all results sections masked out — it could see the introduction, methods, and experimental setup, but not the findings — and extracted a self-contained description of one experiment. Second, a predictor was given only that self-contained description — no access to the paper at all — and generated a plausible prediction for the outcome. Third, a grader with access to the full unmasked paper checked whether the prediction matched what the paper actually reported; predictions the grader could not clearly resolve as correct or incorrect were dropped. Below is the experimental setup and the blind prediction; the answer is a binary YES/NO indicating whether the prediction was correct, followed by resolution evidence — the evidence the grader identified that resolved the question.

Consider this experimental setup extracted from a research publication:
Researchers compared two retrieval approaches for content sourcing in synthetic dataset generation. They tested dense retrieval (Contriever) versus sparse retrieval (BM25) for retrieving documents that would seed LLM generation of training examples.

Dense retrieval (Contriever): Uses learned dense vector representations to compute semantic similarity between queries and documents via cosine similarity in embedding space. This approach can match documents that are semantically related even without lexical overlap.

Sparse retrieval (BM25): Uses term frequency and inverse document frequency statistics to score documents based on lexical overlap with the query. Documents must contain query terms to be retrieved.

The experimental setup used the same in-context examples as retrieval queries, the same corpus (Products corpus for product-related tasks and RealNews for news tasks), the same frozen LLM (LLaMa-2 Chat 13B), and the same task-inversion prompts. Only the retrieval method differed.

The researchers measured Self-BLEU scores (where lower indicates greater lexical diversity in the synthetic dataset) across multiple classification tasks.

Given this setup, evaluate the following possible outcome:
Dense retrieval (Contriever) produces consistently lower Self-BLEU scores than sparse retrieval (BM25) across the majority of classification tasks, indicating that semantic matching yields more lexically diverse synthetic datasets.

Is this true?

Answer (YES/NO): YES